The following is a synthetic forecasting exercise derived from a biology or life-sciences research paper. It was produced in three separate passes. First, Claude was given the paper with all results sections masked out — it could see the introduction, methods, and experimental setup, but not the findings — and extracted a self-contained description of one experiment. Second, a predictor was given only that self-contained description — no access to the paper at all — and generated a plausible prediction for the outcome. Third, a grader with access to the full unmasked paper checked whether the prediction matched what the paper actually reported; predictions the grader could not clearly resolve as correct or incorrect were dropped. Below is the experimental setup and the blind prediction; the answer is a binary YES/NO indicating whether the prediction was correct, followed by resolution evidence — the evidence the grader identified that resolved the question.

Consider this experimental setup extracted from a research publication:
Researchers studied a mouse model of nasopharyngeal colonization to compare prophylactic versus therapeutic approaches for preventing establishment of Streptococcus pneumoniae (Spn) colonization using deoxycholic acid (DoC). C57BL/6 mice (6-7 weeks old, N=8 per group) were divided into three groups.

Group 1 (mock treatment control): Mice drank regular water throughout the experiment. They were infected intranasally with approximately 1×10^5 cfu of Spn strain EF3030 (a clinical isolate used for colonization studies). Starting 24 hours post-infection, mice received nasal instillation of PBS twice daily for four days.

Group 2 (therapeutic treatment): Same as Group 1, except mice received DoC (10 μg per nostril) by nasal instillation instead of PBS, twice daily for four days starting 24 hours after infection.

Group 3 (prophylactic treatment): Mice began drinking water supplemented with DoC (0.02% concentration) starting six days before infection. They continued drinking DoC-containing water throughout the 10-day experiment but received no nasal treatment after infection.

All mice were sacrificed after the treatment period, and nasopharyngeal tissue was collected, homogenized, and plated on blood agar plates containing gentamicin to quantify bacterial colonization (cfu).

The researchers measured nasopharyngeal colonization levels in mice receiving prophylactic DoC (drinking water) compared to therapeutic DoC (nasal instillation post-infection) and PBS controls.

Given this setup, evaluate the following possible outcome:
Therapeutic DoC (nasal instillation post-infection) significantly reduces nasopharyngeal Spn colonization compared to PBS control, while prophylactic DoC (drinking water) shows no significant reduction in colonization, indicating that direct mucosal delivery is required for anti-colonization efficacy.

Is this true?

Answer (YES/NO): NO